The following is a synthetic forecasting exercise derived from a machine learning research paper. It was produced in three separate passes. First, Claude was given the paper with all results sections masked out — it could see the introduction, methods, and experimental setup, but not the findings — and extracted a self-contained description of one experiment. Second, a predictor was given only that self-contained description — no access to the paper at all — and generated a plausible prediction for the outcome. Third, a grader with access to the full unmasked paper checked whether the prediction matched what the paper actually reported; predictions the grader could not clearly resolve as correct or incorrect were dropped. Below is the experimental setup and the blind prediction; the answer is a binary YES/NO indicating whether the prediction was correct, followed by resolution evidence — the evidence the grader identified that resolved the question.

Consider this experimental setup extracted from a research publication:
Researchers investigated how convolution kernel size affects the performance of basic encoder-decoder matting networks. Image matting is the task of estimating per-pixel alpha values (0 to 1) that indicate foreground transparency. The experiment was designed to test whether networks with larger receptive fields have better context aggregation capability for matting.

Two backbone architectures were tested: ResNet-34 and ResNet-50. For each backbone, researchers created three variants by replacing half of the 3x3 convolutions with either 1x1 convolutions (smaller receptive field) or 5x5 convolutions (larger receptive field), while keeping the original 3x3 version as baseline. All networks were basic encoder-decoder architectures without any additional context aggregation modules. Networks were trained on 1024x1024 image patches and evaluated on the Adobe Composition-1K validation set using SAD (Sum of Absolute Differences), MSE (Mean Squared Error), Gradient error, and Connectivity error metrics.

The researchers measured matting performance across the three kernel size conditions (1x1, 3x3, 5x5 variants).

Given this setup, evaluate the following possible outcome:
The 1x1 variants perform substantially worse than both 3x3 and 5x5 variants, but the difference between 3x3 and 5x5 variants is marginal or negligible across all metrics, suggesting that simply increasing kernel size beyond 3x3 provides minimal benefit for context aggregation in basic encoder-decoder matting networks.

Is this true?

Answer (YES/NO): NO